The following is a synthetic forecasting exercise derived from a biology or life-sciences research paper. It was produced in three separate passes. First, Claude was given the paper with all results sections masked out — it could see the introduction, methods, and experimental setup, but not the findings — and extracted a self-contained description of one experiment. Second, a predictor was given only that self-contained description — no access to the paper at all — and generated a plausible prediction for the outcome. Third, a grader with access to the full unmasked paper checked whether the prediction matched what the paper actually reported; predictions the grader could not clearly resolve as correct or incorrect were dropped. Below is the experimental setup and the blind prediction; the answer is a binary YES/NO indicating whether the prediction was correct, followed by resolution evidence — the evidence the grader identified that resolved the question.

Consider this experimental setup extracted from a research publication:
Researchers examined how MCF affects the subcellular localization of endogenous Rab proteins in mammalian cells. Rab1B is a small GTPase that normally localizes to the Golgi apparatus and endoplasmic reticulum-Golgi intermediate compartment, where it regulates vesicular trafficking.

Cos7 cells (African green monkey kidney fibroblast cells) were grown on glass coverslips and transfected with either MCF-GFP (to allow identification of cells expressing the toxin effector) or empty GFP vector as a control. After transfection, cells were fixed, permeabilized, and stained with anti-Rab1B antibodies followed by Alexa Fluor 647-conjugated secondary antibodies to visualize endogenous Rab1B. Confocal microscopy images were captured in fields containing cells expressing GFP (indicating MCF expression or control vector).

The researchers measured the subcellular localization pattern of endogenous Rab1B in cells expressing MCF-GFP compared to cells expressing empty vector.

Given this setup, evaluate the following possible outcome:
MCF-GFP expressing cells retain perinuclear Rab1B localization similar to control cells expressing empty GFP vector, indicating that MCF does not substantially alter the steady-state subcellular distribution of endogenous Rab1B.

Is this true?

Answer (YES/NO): NO